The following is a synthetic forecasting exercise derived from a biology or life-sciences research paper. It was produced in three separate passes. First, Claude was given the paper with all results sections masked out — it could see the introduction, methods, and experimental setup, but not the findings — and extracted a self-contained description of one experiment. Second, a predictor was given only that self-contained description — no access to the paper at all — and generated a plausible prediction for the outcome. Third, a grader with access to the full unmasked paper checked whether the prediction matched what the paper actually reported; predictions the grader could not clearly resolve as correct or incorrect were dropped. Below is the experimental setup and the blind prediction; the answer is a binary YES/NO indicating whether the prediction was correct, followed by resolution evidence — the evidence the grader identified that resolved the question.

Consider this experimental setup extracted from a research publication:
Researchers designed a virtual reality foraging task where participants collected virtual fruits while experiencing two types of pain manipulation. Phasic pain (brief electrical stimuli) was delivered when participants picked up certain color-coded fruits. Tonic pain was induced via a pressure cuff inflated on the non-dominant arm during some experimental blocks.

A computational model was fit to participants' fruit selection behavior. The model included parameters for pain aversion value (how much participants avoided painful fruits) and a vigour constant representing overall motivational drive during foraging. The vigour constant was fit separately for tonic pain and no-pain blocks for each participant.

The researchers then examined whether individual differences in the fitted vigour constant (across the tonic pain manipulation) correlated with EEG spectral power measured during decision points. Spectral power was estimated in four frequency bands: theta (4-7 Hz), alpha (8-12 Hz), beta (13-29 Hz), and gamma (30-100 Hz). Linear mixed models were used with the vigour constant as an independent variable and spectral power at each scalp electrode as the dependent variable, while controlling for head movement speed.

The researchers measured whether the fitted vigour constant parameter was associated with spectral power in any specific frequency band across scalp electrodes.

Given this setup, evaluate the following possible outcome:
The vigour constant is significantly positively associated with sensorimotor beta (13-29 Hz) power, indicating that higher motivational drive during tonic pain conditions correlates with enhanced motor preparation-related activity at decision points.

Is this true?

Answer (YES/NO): NO